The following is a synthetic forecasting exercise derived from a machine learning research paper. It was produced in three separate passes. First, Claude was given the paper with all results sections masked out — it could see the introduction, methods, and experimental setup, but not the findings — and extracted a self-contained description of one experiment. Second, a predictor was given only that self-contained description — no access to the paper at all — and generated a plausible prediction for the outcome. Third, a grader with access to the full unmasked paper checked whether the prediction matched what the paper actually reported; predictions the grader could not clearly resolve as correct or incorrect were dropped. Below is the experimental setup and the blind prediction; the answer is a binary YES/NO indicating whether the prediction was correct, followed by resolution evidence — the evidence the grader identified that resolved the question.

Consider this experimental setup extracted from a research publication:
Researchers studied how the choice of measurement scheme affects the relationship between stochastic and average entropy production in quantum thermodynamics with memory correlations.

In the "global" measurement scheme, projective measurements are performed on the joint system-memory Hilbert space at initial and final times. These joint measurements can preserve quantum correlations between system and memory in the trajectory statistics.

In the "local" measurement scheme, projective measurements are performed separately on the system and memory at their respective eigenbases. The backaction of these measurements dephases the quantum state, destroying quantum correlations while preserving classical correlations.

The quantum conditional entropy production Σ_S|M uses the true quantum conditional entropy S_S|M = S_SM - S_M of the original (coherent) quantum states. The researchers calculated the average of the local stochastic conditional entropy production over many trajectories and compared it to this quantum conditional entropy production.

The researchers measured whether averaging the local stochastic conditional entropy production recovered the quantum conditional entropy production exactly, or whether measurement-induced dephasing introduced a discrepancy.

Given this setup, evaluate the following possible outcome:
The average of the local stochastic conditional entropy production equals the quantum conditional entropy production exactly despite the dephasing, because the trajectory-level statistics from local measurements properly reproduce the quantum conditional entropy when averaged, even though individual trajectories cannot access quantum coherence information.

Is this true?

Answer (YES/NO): NO